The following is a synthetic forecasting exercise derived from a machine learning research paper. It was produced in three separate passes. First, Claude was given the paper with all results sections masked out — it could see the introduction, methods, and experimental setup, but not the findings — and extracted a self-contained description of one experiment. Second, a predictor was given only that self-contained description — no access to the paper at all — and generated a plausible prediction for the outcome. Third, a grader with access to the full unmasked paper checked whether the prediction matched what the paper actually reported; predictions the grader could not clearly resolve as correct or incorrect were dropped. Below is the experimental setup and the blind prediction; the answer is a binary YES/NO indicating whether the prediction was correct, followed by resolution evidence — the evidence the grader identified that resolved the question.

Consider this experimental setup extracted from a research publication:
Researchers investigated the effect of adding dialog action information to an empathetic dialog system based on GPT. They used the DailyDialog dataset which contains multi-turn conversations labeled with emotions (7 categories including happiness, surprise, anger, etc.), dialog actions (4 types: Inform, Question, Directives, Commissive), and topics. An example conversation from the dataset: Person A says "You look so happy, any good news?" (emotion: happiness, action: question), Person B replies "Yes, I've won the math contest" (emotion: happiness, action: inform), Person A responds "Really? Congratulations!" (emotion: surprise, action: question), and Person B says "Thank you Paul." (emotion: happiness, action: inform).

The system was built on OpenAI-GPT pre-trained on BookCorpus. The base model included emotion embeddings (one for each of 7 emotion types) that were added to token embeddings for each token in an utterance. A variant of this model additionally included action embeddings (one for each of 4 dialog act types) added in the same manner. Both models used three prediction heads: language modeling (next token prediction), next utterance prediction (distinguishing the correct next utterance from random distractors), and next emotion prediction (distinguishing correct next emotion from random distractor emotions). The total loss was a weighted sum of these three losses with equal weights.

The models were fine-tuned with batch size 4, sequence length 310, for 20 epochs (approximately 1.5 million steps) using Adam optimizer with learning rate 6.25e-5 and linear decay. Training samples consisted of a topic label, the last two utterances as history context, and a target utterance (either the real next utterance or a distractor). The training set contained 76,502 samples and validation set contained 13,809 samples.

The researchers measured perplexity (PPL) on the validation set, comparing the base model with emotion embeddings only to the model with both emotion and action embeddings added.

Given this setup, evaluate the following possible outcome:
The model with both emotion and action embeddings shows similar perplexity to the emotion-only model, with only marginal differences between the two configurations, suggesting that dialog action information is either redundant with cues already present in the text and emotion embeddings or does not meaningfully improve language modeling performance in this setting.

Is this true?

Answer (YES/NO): NO